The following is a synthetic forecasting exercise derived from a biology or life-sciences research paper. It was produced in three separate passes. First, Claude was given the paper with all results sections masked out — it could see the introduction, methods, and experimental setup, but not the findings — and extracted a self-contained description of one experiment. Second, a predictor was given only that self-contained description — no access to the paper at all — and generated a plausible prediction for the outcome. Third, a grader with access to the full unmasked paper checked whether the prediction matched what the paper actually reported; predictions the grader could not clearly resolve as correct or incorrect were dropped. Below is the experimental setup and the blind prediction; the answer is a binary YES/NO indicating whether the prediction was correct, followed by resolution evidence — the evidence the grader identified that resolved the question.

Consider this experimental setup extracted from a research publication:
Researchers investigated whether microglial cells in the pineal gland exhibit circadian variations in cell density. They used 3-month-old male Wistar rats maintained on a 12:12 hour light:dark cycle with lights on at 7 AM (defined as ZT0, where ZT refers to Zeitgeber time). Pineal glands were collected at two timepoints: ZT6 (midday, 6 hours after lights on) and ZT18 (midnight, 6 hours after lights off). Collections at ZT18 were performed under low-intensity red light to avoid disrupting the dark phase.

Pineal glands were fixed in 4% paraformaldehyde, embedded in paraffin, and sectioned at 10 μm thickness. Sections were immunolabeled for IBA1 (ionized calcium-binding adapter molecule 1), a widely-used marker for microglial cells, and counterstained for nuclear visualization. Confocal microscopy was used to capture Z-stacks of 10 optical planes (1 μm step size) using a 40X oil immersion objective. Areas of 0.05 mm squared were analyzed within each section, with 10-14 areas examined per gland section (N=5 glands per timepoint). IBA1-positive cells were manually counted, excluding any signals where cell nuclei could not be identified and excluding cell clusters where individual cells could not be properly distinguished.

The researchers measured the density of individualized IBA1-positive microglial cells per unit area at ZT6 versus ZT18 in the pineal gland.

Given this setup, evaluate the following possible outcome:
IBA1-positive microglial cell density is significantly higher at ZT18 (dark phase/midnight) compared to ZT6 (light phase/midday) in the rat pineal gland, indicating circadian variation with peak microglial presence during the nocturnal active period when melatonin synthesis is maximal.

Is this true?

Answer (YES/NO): NO